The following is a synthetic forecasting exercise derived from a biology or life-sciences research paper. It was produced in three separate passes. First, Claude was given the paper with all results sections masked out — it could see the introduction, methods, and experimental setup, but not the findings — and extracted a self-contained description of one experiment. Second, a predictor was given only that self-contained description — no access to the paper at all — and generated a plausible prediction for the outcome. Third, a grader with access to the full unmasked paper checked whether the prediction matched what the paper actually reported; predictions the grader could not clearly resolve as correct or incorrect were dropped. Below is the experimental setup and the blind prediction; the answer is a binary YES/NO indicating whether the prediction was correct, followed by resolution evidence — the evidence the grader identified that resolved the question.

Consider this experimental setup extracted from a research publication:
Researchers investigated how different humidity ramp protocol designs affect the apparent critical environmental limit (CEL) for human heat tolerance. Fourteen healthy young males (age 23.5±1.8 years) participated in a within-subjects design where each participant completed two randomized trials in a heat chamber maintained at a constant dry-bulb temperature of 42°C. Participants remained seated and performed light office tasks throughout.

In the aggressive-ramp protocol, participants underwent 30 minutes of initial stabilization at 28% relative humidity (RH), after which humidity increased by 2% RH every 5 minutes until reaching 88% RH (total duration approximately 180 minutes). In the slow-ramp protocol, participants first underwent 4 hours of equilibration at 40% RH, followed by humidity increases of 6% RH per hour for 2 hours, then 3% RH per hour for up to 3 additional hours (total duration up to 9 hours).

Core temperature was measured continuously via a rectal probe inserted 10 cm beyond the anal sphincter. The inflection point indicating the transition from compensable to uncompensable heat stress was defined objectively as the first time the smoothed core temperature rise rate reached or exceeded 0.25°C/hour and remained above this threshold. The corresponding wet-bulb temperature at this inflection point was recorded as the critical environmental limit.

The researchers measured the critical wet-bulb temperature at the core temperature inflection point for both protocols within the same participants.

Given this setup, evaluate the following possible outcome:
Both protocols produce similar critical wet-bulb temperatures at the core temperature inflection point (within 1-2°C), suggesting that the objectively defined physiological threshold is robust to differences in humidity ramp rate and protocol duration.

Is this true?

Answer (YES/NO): NO